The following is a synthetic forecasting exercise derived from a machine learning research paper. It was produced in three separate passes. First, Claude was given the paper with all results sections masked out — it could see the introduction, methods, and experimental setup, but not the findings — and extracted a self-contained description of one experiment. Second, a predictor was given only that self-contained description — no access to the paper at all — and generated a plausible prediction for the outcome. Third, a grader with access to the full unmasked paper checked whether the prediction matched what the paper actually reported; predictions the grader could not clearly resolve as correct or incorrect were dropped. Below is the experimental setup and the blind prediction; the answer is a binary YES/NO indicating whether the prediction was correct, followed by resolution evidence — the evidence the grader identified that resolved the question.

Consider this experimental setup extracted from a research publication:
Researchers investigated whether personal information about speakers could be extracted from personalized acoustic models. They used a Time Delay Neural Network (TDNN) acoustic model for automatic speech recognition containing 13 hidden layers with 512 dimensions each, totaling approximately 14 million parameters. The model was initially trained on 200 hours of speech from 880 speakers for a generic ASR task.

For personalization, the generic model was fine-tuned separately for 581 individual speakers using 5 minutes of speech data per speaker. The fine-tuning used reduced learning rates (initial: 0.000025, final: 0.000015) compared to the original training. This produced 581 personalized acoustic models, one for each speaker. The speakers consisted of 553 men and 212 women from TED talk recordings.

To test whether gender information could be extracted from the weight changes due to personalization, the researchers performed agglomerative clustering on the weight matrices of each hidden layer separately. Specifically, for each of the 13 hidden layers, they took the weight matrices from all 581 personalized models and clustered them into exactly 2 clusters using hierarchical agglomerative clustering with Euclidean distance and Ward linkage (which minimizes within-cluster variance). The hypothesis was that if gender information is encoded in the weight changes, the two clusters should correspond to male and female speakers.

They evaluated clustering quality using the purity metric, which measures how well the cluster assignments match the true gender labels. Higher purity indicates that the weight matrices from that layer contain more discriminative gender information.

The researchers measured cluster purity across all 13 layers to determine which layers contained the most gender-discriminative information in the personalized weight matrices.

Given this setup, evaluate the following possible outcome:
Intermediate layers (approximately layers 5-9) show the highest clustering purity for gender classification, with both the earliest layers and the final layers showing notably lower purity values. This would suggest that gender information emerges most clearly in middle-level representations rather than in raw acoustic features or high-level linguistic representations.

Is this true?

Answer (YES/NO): NO